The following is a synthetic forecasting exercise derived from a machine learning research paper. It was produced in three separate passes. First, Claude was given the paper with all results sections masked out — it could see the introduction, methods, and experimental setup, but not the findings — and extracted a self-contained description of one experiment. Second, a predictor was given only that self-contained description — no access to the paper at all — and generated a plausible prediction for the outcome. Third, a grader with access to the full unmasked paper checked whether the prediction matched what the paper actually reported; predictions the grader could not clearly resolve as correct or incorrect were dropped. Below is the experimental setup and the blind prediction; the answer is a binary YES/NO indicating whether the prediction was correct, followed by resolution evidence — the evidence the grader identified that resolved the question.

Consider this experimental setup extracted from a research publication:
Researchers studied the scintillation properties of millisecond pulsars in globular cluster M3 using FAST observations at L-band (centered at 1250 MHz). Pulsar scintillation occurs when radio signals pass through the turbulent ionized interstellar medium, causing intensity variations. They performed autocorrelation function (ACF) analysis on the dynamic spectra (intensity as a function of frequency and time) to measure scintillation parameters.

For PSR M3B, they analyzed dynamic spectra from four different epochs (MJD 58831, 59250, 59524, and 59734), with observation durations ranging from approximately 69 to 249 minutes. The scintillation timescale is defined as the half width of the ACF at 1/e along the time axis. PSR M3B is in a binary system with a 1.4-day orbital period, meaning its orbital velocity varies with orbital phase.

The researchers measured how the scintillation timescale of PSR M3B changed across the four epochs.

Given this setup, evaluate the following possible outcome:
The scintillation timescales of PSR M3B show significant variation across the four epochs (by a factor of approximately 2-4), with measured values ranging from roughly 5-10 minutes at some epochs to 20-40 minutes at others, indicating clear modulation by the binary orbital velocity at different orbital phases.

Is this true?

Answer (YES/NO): NO